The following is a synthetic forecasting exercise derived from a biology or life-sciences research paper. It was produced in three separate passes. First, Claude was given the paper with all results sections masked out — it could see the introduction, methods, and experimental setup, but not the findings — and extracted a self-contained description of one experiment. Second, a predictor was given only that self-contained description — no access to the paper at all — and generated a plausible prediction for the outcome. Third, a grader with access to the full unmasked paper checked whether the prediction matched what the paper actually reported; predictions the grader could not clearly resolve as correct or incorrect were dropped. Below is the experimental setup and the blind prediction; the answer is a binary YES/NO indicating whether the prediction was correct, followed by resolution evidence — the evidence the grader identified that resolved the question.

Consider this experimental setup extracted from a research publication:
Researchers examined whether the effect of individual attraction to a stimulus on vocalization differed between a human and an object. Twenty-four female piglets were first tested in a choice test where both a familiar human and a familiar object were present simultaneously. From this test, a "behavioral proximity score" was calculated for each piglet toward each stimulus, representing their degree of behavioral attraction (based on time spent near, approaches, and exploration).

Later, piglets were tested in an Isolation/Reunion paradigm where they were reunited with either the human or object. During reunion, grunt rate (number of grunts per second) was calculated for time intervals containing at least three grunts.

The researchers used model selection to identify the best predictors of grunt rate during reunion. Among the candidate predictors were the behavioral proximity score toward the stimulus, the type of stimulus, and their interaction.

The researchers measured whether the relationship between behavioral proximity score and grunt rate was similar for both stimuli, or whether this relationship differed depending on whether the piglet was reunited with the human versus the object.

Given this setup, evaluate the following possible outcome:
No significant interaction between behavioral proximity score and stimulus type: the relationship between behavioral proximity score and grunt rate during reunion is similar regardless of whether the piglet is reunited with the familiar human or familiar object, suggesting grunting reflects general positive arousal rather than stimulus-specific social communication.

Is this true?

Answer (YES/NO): NO